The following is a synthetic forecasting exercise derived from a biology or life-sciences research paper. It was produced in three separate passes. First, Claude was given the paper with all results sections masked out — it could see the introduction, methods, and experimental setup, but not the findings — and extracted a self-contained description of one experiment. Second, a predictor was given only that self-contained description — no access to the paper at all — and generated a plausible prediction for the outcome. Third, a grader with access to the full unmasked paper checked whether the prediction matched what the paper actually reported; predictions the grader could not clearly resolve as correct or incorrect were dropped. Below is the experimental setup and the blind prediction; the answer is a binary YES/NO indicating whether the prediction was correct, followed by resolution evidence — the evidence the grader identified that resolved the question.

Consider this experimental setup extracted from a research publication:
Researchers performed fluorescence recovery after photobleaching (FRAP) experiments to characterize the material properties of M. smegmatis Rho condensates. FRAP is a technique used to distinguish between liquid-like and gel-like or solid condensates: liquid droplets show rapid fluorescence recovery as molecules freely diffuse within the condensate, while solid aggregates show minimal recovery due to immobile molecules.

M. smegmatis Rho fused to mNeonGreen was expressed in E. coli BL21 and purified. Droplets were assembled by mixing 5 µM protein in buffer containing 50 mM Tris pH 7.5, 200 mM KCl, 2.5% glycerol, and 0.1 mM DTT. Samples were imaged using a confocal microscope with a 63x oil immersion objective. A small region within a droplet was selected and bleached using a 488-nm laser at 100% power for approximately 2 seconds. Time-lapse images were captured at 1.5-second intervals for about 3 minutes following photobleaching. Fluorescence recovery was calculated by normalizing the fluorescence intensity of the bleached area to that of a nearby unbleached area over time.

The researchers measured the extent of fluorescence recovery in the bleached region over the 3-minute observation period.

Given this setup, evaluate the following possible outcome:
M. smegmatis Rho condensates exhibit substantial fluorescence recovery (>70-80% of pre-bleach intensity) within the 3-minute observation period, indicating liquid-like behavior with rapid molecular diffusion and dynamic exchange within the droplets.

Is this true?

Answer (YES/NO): NO